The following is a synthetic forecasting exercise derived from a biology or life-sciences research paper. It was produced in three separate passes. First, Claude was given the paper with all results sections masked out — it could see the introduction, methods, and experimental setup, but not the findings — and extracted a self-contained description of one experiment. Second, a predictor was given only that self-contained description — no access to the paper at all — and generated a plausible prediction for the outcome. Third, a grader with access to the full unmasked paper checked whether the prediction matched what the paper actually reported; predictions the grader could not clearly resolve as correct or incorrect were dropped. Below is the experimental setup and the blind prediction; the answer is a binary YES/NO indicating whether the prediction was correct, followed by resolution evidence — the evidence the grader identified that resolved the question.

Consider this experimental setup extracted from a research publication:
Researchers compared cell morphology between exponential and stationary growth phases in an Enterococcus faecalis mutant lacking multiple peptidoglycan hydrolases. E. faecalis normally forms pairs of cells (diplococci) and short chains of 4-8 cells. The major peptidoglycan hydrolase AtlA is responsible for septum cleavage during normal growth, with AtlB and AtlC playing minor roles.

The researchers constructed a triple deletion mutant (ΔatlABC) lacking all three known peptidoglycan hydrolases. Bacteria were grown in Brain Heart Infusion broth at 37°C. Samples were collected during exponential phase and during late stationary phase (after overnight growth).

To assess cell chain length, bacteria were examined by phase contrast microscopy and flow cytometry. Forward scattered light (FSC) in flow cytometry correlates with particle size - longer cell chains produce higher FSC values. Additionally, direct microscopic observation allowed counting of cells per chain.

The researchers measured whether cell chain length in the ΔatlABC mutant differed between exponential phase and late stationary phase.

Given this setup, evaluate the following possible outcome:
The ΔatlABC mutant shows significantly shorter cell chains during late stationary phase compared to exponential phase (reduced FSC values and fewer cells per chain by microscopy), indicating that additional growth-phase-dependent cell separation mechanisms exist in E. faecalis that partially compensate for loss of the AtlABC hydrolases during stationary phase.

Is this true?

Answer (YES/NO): YES